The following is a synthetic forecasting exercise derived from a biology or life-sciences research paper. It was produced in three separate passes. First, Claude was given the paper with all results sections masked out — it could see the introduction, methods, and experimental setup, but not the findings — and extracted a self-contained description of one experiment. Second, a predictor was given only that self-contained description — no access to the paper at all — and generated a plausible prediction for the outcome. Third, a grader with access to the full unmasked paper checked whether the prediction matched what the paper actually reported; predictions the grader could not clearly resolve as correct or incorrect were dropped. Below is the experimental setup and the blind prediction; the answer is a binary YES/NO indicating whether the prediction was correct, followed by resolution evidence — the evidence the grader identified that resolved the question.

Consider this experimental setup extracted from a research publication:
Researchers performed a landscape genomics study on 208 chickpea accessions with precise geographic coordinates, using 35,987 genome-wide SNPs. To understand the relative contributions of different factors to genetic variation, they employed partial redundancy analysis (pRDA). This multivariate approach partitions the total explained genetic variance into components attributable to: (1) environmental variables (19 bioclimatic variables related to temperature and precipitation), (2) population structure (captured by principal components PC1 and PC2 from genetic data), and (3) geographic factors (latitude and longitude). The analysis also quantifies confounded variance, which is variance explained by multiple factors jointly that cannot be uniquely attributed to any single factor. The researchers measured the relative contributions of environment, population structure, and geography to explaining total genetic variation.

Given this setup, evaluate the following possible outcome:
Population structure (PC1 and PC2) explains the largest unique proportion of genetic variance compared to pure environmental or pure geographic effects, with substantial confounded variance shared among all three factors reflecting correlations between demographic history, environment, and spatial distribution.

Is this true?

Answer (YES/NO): YES